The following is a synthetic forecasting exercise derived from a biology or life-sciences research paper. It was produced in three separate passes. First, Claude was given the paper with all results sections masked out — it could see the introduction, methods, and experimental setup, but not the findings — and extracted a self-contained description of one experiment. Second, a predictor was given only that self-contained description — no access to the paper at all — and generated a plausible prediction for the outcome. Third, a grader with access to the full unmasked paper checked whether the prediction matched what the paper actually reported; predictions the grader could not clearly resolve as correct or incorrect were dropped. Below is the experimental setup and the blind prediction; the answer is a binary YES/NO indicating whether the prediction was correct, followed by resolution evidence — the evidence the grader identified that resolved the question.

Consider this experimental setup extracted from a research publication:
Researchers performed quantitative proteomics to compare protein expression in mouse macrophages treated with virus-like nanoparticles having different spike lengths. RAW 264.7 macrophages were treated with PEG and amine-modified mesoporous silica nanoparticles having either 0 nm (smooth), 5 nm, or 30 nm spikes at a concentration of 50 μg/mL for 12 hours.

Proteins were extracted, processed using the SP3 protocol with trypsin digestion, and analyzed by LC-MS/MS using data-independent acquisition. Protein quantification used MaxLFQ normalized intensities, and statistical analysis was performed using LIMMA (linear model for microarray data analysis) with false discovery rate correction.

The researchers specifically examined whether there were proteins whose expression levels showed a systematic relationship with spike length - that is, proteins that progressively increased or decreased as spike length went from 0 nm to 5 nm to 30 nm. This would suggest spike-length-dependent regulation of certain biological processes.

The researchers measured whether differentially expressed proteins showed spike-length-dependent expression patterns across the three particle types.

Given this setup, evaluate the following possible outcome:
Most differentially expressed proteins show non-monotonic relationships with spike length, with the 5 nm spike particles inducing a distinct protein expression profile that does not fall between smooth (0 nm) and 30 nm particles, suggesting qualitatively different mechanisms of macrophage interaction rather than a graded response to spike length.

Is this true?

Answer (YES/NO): NO